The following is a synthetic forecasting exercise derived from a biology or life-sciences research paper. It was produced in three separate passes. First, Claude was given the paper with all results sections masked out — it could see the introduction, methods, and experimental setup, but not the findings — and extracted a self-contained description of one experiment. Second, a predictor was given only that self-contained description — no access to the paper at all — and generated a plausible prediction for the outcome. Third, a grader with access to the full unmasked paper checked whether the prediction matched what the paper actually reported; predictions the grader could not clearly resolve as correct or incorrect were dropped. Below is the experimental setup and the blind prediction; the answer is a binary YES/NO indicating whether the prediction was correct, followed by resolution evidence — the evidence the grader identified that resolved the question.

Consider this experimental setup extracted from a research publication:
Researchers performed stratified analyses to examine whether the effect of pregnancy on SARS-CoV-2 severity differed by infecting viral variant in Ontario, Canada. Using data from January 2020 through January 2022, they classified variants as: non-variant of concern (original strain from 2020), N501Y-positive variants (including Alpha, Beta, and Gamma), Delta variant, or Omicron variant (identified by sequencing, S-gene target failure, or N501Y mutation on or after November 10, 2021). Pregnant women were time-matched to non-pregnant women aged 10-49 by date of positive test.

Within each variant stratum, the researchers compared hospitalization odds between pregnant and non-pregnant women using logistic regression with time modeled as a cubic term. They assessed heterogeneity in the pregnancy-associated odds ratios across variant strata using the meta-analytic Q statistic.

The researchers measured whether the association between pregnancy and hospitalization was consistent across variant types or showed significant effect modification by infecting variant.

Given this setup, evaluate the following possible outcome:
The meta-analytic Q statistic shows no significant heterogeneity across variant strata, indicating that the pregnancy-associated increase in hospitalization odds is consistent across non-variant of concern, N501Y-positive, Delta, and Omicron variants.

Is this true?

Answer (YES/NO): YES